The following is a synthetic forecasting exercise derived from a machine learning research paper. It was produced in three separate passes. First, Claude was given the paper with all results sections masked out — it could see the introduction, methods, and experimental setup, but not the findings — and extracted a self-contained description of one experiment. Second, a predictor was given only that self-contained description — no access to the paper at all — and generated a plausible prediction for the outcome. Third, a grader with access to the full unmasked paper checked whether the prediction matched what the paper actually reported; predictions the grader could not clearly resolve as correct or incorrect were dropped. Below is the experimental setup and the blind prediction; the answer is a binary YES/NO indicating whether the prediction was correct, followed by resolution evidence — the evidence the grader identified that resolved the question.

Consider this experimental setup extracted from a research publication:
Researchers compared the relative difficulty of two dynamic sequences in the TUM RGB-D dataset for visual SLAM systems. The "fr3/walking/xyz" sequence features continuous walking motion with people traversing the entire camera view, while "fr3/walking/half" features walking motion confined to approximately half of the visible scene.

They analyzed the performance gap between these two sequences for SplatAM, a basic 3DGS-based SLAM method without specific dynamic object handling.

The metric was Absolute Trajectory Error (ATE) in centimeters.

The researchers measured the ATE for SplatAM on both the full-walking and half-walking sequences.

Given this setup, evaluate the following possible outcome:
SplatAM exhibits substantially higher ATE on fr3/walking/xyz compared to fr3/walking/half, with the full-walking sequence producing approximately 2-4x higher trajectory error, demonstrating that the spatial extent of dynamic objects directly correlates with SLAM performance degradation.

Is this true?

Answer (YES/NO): NO